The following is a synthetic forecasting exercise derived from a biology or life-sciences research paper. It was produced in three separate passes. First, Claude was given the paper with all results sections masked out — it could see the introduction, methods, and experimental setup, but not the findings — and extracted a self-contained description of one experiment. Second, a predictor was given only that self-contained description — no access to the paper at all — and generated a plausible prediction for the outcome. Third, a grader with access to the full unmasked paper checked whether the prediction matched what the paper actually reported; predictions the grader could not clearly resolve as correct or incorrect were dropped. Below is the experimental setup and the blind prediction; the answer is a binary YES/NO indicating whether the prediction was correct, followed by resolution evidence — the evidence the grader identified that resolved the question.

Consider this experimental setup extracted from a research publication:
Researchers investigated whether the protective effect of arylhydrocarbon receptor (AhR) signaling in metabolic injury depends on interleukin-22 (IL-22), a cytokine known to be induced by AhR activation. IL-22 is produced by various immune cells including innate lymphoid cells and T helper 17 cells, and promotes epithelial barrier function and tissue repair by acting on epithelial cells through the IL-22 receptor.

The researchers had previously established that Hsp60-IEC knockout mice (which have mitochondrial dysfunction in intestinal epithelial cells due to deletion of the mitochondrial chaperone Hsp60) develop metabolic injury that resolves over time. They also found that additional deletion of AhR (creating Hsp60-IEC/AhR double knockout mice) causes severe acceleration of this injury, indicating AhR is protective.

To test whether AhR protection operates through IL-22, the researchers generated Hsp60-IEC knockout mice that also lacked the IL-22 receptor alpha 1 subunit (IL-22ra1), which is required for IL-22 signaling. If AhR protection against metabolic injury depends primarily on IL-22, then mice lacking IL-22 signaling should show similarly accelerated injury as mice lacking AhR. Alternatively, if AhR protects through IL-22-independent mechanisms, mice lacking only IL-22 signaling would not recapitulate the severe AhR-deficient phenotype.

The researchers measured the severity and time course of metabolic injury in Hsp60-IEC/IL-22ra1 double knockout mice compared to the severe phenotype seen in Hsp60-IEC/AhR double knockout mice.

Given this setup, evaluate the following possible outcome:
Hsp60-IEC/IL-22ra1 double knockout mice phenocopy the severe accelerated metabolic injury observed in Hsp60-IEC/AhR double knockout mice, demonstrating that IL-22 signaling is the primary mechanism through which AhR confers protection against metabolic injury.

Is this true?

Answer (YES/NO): NO